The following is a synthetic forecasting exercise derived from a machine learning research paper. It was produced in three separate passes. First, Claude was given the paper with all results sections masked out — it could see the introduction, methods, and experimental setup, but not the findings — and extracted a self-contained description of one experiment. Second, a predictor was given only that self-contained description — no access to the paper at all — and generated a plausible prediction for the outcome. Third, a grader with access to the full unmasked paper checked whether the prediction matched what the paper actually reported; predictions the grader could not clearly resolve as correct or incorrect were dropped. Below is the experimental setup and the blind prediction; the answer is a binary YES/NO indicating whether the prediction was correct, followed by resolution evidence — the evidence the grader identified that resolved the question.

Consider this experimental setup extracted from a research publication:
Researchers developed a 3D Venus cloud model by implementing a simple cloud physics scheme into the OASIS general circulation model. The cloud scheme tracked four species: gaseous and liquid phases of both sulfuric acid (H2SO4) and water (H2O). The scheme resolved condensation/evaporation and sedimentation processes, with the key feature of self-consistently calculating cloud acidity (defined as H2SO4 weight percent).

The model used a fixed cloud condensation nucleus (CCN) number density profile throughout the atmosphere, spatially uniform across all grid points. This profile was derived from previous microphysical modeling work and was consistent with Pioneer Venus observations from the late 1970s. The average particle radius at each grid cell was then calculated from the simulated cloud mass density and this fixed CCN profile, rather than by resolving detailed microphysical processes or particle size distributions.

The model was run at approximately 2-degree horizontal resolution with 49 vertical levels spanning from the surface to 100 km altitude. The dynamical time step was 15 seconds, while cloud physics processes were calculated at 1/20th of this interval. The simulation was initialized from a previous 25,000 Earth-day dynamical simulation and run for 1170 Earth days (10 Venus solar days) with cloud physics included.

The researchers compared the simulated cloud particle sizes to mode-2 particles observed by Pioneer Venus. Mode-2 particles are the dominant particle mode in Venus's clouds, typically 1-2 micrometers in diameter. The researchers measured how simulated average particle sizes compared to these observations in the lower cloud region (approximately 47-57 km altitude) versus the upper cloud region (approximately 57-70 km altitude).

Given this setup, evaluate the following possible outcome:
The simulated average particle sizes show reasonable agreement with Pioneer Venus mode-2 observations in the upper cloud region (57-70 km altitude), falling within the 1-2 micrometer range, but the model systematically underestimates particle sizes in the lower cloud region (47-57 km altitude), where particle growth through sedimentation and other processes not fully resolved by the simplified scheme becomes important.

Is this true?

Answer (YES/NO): NO